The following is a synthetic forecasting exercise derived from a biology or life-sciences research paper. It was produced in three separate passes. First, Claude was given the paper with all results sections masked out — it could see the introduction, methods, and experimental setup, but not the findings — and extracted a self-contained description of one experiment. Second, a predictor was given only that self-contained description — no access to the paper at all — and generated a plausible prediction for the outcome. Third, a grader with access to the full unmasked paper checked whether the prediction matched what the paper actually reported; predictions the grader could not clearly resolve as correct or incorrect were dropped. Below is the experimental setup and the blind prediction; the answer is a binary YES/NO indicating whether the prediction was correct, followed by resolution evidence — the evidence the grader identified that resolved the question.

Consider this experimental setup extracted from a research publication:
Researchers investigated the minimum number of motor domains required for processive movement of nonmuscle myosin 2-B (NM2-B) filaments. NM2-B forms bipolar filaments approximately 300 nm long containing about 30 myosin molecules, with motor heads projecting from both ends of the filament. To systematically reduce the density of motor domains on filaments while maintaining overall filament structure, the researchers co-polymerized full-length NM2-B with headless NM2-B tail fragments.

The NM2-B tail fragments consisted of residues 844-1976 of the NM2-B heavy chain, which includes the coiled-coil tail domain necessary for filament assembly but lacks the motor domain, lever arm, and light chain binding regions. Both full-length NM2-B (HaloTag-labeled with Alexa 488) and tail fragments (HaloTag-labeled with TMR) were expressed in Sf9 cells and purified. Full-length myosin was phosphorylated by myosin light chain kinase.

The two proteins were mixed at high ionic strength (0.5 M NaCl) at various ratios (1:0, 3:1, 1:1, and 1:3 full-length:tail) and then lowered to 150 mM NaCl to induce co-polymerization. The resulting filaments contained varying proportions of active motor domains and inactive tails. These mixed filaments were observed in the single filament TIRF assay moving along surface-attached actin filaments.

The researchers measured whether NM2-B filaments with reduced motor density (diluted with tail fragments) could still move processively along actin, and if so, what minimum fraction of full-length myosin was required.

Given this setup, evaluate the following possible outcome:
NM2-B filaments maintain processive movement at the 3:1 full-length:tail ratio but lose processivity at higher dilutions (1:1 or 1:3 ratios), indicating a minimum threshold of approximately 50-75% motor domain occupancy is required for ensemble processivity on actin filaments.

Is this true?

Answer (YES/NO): NO